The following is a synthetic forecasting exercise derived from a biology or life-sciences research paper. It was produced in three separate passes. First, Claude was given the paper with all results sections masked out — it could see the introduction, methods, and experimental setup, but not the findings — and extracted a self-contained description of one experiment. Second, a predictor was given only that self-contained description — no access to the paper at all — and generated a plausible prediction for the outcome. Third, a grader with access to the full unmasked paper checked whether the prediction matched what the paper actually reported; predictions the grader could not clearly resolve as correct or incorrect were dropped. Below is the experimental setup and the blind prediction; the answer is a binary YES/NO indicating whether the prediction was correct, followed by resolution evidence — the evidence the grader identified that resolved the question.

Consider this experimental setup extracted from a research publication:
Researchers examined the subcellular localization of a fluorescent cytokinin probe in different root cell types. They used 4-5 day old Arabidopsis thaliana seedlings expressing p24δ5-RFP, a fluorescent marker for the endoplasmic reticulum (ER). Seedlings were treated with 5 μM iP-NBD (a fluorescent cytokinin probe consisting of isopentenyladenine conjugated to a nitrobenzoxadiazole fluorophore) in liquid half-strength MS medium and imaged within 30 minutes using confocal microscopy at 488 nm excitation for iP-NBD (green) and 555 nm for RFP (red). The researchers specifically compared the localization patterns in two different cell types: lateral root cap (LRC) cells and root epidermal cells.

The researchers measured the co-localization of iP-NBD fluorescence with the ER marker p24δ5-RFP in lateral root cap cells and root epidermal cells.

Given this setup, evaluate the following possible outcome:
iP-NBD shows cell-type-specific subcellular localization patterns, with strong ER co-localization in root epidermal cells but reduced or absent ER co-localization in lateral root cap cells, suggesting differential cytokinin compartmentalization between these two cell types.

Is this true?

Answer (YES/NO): NO